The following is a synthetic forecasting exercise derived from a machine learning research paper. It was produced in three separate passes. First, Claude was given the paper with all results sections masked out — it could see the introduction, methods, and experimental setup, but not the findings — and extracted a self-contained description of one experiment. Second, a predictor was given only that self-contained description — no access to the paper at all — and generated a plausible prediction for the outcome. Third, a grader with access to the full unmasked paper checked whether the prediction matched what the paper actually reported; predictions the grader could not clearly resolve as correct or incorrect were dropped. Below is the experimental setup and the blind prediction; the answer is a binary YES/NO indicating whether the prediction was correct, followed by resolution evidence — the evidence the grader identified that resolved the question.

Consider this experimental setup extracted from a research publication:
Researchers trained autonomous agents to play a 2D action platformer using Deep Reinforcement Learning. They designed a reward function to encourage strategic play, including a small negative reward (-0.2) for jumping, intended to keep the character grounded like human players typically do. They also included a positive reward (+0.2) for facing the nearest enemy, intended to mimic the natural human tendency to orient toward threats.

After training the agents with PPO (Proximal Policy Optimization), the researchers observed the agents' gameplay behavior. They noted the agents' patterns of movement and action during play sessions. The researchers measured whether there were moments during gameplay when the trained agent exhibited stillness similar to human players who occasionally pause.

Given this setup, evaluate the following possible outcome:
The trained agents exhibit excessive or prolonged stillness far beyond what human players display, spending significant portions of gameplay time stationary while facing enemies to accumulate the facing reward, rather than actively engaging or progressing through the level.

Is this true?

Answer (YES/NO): NO